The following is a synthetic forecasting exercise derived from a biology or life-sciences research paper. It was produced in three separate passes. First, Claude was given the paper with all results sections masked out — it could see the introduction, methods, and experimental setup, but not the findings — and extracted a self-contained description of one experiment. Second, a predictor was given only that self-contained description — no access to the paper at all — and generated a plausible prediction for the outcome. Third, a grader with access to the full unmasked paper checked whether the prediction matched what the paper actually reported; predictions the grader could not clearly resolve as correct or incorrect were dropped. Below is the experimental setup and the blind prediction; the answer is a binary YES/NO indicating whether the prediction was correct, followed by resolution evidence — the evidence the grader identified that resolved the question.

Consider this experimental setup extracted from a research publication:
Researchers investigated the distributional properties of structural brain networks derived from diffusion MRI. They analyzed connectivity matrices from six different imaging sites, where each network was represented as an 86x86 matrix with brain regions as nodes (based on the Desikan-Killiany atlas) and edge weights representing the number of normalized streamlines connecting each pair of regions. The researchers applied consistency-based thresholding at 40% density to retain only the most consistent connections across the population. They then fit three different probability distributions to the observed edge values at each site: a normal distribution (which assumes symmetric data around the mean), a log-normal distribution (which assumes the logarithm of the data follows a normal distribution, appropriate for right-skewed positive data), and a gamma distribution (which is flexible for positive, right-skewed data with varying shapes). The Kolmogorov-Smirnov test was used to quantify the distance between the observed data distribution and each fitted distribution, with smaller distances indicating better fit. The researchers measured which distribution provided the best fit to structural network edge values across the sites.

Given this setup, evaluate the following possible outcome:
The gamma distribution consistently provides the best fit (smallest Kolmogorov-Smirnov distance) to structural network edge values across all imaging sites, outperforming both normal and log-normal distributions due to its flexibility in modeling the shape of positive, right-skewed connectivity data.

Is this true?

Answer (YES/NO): YES